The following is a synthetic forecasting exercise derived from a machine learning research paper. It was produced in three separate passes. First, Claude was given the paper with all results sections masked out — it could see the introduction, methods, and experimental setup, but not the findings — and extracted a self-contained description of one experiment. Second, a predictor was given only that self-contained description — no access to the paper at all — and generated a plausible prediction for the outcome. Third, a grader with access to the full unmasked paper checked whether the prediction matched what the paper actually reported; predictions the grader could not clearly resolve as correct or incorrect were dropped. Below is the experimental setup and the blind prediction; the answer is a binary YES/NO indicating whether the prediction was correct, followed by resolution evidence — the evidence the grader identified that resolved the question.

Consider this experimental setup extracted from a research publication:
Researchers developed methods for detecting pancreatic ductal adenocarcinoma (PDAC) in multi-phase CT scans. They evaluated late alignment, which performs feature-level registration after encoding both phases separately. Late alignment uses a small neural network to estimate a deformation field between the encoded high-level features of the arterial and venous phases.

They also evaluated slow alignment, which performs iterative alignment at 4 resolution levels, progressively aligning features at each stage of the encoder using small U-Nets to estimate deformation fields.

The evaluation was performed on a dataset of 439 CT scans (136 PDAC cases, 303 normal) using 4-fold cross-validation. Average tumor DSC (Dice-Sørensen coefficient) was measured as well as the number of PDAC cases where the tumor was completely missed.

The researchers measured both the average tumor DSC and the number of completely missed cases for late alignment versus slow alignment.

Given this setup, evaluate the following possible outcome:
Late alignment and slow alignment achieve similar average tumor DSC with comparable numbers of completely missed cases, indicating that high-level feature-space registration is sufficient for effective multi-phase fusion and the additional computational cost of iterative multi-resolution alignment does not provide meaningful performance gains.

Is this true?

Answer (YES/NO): NO